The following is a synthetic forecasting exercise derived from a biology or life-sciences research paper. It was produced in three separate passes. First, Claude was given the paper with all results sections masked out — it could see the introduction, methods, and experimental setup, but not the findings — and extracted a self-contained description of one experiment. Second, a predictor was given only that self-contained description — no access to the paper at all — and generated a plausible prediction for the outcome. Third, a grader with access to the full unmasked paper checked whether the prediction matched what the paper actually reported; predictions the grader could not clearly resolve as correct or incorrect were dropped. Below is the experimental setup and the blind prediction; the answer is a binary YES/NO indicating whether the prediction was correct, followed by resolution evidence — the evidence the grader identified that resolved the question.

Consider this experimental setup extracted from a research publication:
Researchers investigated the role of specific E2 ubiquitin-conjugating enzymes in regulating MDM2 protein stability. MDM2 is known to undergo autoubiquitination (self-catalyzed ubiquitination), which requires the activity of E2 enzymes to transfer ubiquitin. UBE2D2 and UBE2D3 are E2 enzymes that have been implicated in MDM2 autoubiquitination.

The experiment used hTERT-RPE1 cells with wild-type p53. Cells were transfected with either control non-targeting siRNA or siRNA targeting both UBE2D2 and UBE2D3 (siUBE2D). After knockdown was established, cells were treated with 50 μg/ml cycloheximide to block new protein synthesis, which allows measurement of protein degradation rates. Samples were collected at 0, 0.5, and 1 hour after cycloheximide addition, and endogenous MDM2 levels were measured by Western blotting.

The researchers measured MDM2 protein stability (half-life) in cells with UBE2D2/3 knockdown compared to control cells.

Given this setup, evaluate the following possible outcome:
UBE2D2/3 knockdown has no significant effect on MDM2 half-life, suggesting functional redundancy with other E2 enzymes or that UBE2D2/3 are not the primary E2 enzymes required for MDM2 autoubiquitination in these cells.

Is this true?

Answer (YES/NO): NO